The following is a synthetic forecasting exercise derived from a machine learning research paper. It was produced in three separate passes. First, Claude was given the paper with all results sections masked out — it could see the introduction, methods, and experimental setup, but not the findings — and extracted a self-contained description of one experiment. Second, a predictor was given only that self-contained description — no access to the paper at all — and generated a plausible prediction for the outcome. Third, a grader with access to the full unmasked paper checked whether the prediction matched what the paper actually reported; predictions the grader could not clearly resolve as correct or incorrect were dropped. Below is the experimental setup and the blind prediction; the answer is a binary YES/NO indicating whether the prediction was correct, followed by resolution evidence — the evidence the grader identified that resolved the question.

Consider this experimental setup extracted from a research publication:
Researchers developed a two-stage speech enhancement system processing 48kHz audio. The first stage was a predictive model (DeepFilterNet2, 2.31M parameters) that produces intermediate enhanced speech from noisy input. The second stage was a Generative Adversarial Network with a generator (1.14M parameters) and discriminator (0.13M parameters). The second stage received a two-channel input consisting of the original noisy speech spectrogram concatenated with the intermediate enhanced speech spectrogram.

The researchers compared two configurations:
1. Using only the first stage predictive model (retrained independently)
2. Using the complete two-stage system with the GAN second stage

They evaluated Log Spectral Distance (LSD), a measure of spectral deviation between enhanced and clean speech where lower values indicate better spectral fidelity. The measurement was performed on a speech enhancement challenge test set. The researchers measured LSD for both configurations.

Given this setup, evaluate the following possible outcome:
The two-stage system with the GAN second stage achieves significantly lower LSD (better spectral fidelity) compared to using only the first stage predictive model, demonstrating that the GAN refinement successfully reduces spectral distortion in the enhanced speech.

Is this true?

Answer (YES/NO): YES